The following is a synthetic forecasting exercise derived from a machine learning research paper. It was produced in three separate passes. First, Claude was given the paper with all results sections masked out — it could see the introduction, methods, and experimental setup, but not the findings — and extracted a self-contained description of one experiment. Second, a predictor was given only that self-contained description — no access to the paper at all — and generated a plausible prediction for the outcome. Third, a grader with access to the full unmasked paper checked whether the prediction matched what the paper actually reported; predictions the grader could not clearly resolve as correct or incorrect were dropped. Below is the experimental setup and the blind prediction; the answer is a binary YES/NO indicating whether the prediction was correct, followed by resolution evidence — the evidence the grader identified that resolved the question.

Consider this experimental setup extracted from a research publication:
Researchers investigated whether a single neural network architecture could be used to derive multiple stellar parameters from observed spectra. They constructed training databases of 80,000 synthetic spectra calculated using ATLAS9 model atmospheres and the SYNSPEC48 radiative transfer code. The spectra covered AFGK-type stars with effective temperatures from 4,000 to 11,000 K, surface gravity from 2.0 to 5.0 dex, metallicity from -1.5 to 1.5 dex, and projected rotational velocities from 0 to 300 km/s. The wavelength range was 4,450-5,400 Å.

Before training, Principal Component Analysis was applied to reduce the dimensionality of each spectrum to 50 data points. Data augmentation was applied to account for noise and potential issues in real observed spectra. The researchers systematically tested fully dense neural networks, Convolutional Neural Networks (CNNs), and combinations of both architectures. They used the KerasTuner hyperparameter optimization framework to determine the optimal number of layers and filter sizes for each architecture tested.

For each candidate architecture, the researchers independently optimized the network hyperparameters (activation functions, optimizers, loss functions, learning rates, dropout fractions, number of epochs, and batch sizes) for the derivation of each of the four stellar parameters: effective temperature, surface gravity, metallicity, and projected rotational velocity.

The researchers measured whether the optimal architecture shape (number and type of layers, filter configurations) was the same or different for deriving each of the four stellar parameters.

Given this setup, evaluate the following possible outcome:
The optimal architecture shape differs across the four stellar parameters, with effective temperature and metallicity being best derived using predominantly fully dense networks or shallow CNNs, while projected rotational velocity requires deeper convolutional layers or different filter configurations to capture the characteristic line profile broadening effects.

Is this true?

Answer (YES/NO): NO